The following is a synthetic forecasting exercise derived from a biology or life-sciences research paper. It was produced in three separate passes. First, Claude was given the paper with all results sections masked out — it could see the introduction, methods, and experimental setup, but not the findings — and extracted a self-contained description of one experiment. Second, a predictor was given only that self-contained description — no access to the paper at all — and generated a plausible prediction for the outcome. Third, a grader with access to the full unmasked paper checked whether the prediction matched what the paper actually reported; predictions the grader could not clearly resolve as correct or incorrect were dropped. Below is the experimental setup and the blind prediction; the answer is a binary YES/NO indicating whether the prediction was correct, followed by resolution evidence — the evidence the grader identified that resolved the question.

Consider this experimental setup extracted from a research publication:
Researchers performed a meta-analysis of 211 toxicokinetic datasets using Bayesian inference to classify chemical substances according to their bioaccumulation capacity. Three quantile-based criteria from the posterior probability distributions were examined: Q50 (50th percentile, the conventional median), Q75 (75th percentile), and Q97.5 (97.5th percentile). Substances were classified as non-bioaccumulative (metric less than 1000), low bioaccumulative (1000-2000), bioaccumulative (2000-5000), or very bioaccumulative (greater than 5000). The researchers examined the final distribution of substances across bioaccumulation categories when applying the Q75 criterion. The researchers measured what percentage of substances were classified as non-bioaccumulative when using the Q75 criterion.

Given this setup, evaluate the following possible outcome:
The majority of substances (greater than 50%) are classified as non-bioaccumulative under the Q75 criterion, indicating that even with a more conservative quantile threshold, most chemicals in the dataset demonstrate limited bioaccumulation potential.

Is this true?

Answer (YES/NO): YES